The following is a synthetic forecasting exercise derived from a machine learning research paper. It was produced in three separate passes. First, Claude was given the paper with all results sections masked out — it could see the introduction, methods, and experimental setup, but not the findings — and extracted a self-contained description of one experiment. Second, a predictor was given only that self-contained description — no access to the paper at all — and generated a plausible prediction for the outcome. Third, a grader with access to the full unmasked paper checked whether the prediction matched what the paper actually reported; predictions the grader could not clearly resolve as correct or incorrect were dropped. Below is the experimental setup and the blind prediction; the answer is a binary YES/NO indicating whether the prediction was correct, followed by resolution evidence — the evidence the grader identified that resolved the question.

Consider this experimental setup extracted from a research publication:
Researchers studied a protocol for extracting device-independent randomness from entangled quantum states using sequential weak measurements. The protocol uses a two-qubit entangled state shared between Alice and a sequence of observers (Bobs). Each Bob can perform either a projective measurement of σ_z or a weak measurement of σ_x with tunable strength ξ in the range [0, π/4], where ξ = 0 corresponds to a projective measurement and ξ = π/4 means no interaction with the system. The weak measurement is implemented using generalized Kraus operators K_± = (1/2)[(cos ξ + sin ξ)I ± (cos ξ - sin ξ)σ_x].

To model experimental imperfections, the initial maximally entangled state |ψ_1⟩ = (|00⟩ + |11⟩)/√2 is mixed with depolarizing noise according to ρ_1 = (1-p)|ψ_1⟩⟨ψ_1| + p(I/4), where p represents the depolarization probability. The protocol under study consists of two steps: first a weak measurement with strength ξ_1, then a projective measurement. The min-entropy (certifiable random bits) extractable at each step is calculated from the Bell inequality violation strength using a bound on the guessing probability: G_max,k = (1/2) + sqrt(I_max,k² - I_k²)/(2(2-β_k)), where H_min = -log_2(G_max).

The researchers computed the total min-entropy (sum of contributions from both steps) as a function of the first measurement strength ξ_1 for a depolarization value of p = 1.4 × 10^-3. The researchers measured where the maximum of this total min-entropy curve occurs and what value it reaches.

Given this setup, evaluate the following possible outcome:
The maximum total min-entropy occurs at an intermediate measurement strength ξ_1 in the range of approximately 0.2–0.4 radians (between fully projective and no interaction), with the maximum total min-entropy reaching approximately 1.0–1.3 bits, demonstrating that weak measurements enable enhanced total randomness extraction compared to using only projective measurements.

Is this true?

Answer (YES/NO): YES